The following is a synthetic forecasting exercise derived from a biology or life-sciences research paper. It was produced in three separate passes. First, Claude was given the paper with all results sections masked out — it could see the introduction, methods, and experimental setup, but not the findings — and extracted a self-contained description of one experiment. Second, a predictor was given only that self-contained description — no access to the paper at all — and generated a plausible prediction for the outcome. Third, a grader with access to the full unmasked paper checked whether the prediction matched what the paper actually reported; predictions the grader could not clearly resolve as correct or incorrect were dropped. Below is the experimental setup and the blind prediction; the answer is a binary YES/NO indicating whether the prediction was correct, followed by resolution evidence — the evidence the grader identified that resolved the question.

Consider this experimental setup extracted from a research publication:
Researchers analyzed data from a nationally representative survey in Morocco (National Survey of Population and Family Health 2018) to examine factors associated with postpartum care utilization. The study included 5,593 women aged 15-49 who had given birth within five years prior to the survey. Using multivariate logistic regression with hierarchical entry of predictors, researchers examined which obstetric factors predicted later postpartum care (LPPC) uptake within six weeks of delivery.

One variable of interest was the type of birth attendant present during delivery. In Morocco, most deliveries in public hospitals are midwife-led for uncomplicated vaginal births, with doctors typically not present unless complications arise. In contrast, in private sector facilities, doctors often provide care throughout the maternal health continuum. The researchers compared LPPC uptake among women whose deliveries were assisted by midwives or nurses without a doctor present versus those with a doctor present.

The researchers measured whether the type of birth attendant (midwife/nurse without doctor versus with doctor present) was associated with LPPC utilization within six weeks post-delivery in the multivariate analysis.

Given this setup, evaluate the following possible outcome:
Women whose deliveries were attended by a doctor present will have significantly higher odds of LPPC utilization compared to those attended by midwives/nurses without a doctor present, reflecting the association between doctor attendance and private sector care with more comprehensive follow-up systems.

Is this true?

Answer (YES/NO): YES